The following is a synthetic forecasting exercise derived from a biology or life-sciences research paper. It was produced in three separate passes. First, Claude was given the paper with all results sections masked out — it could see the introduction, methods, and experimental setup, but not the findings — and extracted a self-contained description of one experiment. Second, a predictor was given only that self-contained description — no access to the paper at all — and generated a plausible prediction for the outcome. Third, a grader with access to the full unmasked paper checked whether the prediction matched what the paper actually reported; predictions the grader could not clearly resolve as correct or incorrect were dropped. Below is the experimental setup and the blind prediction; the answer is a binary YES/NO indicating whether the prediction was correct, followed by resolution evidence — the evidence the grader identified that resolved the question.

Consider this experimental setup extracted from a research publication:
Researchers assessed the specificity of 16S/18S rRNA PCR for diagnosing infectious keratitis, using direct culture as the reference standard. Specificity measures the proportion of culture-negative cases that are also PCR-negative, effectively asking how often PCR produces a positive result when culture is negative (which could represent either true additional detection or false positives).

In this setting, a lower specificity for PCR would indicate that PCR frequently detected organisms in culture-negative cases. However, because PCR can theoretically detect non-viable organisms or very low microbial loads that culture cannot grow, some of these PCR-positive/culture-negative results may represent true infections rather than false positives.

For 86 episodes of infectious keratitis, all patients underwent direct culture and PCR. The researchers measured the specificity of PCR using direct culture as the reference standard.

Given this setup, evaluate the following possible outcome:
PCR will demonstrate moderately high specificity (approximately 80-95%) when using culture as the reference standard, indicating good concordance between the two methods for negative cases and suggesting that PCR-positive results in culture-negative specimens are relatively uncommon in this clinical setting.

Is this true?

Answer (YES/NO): YES